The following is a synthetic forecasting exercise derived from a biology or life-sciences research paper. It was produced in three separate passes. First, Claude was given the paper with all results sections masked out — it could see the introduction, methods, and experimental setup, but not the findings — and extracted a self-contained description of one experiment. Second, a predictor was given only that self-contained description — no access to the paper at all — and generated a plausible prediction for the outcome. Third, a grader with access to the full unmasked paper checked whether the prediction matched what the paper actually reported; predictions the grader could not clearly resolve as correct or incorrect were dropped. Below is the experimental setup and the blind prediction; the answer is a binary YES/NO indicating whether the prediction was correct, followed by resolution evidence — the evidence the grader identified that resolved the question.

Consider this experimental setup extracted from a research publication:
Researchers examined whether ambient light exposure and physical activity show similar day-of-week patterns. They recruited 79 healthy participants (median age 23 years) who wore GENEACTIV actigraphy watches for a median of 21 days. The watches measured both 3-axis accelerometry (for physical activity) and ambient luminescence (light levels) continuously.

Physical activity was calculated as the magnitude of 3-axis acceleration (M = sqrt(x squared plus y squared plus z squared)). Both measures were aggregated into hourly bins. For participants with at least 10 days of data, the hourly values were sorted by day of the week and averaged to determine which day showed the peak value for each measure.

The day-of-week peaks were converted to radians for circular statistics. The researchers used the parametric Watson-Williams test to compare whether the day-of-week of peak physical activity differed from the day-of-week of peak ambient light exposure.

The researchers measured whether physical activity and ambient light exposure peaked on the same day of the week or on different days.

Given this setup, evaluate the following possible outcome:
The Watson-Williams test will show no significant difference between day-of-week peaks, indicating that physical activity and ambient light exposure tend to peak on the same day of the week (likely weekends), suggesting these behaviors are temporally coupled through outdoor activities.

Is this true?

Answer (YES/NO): NO